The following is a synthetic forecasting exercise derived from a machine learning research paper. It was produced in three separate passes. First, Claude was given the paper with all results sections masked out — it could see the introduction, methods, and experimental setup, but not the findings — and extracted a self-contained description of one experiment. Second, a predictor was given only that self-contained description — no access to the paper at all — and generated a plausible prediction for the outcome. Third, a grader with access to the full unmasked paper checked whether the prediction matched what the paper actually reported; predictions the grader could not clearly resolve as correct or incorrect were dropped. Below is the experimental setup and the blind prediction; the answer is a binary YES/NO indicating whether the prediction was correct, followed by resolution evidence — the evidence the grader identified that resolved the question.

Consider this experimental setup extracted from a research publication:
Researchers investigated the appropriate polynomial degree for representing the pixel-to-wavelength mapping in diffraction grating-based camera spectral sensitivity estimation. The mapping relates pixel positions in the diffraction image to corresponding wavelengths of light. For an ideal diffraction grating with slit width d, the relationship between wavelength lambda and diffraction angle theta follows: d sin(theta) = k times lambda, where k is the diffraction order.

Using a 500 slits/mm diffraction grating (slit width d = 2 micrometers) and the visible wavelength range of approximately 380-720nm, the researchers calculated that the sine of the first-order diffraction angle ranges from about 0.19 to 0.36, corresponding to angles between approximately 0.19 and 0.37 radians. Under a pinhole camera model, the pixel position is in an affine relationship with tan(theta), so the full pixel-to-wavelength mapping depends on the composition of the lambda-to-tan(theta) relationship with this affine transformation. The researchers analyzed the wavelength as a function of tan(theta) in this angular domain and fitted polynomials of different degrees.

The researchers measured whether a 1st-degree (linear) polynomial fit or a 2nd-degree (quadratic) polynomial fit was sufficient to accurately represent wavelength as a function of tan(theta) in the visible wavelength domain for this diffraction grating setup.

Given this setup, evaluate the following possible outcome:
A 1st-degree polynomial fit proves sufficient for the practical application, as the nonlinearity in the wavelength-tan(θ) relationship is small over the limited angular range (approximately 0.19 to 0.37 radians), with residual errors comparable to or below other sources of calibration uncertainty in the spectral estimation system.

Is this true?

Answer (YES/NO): NO